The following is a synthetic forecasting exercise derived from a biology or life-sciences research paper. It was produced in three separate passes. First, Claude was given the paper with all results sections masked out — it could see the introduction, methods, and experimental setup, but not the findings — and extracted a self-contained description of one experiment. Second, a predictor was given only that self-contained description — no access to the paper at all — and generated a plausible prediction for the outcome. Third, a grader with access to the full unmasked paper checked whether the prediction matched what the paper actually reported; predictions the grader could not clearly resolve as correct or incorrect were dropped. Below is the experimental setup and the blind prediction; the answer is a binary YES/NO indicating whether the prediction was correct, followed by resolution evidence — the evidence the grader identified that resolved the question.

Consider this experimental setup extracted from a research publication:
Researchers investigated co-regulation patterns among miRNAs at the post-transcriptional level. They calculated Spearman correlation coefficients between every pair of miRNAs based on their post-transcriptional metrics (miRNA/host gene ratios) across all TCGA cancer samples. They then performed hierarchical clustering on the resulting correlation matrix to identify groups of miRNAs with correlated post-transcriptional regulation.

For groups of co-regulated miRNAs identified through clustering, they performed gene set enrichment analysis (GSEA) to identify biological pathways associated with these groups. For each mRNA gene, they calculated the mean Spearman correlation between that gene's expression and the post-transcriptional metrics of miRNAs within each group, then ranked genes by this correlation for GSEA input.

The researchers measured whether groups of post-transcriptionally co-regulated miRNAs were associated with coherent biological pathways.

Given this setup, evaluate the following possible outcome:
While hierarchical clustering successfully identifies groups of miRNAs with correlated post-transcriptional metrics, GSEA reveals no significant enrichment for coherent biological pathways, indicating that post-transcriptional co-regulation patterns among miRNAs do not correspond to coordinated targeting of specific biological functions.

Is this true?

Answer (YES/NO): NO